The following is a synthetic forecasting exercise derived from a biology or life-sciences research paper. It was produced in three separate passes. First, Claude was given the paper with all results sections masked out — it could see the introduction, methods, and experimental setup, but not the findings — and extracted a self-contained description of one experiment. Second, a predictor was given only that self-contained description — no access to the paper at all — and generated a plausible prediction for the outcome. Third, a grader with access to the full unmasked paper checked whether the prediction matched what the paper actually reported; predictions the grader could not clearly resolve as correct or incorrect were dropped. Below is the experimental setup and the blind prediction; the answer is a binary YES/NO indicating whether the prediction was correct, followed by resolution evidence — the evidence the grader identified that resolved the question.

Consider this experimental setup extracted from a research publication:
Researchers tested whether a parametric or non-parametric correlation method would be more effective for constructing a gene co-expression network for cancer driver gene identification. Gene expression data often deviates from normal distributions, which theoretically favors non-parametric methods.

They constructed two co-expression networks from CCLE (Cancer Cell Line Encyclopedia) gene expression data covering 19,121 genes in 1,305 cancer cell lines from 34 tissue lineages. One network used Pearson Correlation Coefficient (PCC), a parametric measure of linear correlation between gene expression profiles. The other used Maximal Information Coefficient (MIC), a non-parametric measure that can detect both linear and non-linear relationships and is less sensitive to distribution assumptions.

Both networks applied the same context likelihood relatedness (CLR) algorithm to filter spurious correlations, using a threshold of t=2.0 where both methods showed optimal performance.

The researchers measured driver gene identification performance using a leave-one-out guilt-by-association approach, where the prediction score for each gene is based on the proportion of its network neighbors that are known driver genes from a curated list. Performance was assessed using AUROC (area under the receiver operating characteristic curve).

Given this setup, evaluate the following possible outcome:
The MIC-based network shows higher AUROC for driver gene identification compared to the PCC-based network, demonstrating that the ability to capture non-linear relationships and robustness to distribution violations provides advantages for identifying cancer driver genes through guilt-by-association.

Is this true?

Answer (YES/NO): NO